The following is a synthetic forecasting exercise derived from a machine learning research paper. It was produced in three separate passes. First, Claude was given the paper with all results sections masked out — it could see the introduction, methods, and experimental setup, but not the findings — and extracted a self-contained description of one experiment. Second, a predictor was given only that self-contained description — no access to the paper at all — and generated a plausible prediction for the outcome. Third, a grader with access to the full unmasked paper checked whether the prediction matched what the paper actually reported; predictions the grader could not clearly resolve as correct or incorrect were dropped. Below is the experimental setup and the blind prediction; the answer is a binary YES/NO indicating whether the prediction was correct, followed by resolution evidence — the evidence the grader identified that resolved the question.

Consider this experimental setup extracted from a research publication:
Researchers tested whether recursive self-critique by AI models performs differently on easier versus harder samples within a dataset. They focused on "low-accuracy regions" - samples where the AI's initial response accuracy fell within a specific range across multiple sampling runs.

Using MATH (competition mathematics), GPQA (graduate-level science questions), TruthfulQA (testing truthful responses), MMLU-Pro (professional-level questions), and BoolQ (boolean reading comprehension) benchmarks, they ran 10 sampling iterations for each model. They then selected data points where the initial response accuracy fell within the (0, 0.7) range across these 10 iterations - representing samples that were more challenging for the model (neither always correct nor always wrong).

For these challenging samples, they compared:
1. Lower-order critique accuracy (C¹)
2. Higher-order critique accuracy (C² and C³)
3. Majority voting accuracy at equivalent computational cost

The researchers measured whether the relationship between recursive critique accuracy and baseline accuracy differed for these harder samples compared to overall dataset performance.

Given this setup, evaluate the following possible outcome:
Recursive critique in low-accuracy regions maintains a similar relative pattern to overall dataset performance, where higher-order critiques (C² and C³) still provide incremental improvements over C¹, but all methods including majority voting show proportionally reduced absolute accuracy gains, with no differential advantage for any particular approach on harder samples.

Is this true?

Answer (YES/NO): NO